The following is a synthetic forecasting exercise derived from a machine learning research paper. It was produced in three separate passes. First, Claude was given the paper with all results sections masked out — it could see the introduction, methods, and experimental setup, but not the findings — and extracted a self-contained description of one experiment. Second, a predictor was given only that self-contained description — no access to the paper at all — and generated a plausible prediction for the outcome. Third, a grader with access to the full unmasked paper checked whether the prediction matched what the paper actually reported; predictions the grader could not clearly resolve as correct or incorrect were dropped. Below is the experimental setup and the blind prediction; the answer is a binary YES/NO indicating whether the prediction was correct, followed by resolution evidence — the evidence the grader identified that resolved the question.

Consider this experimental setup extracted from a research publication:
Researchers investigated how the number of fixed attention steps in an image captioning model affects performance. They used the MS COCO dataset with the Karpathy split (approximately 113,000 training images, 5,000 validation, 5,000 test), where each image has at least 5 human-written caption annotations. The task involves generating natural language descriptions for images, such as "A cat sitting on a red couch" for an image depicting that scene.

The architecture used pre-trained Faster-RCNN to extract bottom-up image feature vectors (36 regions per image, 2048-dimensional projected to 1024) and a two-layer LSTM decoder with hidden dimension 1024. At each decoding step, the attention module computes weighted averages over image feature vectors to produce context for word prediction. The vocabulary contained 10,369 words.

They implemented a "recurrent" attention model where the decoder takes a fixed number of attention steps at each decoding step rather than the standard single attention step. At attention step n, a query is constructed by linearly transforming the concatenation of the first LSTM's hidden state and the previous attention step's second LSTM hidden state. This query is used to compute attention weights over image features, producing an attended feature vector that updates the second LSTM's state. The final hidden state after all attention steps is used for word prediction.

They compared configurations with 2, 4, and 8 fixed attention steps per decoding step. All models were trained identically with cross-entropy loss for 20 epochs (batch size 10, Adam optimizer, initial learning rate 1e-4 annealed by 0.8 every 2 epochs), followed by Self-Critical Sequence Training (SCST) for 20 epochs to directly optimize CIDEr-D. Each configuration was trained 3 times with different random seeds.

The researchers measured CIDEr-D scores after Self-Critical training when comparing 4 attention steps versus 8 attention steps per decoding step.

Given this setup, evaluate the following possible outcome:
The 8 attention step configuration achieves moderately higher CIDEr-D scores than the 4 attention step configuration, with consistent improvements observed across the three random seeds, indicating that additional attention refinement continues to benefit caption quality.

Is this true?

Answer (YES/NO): NO